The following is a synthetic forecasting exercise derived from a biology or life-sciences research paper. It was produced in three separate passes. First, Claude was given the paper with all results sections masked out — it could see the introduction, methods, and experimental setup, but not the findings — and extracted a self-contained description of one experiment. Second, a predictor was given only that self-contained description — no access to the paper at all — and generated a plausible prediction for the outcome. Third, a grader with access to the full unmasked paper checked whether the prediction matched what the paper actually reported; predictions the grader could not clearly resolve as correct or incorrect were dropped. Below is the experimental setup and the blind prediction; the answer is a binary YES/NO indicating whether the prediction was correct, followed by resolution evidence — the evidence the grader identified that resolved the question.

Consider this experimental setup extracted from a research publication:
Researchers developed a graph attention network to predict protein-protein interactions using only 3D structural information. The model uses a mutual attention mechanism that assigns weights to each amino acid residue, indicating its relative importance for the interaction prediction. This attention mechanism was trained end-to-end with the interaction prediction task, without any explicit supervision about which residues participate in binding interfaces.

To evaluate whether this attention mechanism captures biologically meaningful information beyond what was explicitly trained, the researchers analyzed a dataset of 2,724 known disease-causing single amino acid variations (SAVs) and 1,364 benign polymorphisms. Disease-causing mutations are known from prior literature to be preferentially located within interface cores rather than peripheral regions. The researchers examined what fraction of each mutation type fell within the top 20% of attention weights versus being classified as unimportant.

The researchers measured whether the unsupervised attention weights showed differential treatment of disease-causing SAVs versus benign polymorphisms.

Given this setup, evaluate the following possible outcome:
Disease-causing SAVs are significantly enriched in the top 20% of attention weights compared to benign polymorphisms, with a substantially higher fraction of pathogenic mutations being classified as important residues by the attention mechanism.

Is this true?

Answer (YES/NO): YES